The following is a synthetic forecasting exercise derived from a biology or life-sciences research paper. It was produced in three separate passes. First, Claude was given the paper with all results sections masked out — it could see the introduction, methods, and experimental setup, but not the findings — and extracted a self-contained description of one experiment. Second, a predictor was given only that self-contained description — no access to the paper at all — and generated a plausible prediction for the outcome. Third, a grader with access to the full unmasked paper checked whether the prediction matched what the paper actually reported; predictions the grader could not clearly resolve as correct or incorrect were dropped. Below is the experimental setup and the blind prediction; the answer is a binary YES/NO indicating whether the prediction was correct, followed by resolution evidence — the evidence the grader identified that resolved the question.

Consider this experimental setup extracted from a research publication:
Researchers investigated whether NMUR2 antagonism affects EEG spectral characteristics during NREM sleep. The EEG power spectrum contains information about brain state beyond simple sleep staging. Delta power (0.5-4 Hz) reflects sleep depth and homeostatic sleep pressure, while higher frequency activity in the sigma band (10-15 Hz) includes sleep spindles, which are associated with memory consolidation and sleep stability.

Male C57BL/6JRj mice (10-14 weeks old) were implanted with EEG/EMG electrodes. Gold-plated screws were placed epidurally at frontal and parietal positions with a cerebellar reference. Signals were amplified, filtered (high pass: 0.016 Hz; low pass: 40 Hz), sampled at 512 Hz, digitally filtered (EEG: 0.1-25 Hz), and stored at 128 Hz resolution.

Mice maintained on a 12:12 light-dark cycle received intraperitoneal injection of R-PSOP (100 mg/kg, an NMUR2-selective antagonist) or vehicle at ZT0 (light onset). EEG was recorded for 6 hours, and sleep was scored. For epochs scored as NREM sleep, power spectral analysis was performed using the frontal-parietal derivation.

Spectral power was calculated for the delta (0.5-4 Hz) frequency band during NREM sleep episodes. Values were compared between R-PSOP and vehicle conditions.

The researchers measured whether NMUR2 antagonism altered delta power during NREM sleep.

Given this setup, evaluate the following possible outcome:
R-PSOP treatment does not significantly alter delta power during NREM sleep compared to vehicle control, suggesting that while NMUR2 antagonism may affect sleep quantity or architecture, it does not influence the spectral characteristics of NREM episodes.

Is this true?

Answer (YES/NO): NO